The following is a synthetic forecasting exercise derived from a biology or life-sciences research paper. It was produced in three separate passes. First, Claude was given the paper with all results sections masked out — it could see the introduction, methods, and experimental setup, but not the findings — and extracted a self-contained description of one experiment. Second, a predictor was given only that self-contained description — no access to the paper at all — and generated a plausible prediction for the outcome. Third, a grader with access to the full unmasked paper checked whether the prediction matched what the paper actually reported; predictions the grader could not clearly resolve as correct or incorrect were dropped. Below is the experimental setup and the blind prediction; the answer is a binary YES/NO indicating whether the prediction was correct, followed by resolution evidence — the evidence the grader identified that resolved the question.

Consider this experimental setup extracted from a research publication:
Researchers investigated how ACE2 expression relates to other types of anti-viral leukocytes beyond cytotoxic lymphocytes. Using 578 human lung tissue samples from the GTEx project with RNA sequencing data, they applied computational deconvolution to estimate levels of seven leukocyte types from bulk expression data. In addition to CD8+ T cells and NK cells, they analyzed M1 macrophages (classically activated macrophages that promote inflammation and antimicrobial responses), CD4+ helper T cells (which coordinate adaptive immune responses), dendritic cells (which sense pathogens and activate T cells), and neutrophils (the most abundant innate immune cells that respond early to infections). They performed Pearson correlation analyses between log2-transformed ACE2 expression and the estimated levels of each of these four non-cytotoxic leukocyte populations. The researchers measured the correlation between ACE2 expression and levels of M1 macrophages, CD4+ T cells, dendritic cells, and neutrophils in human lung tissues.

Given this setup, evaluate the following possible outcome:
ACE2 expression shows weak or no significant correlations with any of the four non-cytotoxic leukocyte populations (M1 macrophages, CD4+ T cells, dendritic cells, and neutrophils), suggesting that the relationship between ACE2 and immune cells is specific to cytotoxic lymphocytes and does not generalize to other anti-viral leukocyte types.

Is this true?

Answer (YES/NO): NO